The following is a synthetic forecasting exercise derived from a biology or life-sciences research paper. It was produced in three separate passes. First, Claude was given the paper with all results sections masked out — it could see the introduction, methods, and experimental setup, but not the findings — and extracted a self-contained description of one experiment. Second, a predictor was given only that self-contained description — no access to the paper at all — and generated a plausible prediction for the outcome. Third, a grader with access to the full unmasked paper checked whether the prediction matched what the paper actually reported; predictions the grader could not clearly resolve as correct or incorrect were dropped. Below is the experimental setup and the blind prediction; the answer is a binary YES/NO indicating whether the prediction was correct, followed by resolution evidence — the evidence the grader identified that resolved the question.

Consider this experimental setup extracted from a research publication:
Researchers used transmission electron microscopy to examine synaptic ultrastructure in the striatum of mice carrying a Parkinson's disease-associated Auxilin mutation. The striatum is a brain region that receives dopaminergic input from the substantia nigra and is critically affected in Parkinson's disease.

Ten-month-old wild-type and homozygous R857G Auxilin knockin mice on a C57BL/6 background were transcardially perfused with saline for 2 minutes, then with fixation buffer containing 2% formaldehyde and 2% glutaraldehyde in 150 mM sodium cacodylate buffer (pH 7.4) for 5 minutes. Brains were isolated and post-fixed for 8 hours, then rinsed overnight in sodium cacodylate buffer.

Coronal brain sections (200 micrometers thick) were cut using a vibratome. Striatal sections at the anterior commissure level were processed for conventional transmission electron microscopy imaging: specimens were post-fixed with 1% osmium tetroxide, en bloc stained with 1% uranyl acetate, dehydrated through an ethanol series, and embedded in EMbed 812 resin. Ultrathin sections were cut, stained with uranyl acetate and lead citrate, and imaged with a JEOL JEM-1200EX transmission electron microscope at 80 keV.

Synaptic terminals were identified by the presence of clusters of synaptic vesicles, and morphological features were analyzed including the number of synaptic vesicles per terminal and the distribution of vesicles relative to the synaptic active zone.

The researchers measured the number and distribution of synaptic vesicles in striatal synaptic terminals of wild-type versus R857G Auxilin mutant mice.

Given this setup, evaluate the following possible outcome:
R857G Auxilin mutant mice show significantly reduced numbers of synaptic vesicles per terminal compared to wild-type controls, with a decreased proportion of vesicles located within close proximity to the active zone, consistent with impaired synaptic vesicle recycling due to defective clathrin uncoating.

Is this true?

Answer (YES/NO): NO